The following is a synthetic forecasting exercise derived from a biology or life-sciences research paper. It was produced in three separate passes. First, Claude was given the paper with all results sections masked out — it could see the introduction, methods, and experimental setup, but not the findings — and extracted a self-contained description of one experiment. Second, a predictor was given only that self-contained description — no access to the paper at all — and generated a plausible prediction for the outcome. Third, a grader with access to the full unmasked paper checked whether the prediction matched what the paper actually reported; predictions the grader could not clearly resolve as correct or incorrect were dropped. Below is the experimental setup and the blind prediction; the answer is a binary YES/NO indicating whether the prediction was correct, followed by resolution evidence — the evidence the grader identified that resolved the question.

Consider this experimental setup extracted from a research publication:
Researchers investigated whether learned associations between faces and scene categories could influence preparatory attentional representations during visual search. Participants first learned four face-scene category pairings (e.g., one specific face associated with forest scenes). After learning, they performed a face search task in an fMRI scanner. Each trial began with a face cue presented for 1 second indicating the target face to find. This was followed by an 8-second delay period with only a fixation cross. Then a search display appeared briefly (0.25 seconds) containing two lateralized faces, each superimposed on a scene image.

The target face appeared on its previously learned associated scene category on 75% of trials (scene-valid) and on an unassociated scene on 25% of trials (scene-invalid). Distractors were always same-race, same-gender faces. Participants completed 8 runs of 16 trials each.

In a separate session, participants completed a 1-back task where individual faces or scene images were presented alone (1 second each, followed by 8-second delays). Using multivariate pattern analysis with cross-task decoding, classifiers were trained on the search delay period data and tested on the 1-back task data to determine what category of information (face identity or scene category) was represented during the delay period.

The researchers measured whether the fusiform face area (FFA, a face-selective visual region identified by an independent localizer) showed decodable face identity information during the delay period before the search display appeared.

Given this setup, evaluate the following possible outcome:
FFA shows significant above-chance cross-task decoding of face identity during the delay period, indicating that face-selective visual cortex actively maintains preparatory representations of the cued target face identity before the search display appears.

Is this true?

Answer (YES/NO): NO